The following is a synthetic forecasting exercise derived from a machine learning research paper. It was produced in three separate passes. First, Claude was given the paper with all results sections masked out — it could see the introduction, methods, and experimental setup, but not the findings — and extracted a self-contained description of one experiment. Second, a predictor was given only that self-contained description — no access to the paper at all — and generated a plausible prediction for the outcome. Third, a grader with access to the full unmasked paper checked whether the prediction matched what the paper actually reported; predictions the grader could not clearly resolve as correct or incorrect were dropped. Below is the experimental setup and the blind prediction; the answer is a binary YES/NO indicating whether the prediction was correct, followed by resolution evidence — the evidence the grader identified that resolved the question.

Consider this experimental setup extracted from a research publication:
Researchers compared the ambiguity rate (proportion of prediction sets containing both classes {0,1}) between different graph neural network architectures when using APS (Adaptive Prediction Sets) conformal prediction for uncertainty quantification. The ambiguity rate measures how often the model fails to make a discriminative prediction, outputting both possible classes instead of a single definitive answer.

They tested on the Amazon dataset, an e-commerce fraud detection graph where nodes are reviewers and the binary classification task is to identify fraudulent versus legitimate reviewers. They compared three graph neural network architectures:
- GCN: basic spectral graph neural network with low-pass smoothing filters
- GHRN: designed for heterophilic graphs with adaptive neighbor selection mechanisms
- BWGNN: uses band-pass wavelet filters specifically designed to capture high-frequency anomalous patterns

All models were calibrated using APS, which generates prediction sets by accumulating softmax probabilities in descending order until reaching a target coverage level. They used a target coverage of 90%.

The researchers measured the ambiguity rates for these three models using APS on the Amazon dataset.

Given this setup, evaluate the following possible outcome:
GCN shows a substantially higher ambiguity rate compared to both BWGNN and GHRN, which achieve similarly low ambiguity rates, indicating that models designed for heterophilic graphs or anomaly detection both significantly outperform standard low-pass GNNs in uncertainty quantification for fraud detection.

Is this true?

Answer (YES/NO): NO